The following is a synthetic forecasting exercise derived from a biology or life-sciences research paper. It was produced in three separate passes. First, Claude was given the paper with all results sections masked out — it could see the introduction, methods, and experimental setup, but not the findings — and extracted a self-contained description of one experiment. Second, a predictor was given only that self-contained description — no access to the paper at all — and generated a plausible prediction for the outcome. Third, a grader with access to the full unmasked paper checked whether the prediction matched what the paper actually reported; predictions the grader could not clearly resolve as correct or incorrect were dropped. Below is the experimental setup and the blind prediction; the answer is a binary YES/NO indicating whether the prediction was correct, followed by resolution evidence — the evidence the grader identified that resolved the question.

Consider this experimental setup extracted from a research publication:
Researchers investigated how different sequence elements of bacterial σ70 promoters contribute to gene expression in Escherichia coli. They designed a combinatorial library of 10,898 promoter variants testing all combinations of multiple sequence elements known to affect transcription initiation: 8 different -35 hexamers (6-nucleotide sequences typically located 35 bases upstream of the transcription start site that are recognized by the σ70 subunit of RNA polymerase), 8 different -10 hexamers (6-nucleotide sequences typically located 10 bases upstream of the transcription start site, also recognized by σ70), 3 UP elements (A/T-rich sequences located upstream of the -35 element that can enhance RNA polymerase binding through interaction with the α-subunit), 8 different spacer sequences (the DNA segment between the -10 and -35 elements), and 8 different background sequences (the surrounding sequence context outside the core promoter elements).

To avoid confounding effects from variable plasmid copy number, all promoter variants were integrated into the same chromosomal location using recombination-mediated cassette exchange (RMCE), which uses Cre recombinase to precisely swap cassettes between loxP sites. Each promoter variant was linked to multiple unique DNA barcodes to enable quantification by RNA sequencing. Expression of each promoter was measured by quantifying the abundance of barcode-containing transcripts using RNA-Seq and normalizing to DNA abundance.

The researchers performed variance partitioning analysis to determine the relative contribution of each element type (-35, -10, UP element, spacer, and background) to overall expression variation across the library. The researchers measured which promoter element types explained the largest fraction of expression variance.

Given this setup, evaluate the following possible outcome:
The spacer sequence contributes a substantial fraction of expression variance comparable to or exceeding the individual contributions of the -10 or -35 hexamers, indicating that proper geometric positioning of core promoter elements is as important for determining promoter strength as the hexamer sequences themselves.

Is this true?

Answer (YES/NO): NO